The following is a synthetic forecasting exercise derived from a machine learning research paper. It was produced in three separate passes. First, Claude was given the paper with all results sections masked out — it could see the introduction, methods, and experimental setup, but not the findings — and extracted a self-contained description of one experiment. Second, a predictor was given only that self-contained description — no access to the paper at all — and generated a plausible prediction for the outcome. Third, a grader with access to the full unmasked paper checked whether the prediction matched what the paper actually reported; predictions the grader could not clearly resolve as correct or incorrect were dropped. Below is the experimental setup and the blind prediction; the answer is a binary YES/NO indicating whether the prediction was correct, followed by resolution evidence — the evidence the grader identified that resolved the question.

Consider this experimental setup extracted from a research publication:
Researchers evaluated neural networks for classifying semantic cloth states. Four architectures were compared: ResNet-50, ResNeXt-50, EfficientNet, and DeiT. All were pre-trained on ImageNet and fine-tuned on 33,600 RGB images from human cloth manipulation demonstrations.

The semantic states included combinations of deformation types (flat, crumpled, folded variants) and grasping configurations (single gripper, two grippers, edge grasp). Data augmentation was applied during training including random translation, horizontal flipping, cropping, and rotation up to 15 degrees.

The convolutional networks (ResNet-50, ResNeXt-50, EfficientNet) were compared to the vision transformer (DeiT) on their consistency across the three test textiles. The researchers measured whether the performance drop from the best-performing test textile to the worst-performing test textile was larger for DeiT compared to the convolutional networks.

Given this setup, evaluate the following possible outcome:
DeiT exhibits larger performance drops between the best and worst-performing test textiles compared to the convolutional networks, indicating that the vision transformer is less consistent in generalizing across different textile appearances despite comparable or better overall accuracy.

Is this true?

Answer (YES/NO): YES